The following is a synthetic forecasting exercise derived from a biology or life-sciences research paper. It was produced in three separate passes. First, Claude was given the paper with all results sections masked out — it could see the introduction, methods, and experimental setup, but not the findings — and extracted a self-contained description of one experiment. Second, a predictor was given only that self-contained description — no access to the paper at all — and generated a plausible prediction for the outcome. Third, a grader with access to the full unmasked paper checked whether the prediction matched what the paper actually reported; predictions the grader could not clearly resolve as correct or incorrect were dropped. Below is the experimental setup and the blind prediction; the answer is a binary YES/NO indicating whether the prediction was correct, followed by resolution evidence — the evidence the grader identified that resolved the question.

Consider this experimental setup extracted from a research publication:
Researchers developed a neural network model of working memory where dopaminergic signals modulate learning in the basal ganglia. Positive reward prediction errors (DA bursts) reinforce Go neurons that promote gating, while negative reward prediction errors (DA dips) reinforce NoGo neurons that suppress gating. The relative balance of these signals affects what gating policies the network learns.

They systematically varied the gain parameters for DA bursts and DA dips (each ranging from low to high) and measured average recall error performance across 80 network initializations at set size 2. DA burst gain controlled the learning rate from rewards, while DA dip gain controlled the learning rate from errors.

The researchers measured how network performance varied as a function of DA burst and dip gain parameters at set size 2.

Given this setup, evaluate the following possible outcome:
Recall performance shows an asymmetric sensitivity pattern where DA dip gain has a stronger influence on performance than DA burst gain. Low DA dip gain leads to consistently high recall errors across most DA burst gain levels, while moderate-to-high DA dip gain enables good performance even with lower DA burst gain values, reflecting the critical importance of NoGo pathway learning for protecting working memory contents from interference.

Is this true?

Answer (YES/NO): NO